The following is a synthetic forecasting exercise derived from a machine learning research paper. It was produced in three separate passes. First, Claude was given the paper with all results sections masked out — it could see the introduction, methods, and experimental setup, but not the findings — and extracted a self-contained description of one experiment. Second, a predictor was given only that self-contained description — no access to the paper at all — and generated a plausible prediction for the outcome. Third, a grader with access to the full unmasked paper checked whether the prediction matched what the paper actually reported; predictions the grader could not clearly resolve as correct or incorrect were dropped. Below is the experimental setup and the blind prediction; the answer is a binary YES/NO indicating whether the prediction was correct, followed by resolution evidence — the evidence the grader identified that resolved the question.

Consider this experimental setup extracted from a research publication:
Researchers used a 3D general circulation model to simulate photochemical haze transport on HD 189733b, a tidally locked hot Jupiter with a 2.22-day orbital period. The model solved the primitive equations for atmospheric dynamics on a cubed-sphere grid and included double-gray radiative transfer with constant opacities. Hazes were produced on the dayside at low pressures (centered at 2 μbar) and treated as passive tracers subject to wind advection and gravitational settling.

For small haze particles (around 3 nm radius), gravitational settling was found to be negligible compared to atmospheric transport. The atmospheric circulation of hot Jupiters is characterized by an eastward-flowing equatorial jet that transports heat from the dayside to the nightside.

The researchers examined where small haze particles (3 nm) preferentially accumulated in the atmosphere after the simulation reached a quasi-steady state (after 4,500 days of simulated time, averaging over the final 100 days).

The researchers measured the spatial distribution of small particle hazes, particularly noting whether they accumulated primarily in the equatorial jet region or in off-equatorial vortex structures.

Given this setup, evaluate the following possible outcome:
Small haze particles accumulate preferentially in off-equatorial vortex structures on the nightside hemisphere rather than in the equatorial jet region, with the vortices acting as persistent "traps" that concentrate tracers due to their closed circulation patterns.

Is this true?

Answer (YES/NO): YES